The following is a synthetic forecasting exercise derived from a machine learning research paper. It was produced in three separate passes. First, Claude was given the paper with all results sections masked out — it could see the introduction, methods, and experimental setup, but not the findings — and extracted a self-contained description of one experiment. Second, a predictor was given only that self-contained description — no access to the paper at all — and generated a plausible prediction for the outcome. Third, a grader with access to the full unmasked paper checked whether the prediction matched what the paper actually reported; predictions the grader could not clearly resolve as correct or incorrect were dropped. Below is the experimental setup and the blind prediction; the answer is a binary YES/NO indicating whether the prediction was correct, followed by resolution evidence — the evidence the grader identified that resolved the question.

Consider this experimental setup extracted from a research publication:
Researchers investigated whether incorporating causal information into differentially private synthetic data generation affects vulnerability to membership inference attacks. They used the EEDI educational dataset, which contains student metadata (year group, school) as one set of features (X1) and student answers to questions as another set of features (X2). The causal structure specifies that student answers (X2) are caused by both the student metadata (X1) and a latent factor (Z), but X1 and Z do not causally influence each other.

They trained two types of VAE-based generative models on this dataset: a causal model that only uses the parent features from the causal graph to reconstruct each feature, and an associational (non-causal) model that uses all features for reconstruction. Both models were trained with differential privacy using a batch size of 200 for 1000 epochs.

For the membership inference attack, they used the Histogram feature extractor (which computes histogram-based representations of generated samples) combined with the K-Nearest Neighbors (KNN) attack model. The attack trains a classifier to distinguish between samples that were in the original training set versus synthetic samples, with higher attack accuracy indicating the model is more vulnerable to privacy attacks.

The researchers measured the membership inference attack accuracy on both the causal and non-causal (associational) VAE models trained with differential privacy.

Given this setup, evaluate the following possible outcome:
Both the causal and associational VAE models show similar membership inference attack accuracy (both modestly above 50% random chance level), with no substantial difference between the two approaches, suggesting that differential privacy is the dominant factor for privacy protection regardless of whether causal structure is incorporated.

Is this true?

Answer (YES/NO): NO